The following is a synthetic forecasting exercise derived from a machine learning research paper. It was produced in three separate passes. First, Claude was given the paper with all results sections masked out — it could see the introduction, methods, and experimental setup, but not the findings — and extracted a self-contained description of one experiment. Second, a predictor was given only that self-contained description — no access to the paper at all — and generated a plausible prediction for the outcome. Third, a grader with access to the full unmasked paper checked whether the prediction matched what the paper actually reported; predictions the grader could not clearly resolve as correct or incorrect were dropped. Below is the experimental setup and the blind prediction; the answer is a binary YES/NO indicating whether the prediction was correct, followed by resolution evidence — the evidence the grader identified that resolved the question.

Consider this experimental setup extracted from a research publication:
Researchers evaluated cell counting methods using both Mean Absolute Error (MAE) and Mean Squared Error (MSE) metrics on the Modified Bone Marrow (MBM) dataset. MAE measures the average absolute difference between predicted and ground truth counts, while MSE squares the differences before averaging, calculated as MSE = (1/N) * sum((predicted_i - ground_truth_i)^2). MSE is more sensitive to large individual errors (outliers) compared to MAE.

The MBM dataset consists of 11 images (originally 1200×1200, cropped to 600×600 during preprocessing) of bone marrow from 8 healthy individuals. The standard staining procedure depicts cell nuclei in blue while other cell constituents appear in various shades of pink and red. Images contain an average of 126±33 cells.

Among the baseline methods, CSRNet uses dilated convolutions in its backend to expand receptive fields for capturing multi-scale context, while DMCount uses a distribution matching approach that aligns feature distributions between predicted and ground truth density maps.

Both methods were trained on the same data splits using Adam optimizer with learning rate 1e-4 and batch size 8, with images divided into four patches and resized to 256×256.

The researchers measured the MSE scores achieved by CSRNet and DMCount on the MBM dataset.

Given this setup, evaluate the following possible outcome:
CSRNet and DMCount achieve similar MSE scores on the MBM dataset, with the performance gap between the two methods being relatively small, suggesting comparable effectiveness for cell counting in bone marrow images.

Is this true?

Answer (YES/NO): NO